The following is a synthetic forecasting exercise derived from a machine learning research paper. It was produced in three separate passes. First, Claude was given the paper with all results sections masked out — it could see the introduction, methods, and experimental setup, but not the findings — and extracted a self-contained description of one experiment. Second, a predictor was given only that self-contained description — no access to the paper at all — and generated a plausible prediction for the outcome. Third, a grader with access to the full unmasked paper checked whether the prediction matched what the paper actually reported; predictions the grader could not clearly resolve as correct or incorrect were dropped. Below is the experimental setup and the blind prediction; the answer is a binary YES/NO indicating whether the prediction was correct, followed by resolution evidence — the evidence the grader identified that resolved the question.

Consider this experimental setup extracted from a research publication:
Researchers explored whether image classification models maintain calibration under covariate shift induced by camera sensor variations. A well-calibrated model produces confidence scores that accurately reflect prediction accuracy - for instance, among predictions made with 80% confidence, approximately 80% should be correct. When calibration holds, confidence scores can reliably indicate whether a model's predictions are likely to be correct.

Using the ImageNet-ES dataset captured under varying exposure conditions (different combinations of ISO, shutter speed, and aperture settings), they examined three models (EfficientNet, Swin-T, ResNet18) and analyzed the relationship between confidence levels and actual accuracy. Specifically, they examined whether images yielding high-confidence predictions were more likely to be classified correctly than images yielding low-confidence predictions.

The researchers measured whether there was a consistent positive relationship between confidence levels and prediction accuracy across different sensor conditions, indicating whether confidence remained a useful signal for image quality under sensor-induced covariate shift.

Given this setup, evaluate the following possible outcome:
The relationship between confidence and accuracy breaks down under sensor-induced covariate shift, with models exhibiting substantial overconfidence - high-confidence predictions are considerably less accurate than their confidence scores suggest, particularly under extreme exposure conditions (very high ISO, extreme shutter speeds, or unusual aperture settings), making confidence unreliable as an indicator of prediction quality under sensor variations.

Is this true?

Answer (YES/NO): NO